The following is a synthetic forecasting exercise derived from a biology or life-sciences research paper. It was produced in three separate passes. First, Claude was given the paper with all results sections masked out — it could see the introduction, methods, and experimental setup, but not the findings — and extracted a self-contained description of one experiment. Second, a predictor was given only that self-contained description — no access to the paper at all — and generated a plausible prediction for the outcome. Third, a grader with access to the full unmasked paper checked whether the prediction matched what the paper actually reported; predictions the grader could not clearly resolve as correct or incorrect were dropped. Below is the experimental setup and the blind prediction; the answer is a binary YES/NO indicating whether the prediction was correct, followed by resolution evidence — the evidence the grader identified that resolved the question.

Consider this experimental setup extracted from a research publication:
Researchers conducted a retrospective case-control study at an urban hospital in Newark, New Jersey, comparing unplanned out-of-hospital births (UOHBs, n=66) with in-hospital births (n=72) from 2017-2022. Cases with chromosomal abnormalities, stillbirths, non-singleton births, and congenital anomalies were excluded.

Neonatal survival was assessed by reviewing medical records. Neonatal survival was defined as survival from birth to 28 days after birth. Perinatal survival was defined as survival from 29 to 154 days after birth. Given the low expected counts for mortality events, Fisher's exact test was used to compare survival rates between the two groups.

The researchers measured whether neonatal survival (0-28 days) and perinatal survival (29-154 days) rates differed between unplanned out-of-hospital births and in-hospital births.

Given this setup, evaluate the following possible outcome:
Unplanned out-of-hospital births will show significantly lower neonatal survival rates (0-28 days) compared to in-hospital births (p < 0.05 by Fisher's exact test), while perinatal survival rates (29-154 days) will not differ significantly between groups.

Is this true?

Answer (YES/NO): NO